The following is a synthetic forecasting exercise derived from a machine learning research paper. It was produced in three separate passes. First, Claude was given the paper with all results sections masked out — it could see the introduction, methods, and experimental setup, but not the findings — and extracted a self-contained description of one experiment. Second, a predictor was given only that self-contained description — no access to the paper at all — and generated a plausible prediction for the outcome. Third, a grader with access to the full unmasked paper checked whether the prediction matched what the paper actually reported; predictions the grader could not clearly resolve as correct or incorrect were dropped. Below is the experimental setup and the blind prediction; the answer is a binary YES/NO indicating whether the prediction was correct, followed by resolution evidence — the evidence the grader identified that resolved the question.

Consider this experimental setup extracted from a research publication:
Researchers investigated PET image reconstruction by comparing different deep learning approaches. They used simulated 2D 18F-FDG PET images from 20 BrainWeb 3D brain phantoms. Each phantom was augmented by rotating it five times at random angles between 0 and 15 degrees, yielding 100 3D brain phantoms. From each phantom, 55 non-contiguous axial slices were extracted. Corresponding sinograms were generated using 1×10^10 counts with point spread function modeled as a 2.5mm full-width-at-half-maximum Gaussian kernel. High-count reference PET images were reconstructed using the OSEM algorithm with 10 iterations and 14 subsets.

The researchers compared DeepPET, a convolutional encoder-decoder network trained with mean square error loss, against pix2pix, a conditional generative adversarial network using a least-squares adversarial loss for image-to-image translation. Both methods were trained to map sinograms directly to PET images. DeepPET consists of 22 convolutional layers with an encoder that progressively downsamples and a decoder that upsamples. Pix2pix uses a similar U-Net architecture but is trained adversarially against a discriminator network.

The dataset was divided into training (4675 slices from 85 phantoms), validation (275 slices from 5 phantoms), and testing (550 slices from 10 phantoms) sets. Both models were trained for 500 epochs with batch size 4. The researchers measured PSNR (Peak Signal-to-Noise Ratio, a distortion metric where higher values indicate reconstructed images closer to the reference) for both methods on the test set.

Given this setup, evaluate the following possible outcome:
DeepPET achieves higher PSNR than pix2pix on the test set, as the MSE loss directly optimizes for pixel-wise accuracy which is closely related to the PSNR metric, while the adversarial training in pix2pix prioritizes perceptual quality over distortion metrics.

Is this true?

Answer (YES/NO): YES